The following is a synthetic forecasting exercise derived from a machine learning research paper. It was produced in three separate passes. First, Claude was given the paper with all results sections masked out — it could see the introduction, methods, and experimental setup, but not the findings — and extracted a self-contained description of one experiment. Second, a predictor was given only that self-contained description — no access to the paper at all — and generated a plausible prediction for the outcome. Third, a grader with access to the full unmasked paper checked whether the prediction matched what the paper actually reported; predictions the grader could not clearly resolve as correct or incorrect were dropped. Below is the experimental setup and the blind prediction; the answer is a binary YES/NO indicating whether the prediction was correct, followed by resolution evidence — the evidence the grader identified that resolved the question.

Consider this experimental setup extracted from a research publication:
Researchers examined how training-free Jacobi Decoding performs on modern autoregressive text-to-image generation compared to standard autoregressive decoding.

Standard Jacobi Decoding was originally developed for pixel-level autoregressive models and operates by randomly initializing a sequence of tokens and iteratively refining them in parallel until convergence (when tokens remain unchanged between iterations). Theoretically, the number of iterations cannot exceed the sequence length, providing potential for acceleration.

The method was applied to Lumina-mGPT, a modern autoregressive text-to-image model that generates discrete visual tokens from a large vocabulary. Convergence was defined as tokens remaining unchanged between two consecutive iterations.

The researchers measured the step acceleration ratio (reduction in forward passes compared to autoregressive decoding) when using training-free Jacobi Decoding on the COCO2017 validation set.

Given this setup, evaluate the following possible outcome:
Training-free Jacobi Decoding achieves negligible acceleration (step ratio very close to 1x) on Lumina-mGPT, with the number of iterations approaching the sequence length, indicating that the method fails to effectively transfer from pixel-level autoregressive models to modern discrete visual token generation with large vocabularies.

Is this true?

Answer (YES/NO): YES